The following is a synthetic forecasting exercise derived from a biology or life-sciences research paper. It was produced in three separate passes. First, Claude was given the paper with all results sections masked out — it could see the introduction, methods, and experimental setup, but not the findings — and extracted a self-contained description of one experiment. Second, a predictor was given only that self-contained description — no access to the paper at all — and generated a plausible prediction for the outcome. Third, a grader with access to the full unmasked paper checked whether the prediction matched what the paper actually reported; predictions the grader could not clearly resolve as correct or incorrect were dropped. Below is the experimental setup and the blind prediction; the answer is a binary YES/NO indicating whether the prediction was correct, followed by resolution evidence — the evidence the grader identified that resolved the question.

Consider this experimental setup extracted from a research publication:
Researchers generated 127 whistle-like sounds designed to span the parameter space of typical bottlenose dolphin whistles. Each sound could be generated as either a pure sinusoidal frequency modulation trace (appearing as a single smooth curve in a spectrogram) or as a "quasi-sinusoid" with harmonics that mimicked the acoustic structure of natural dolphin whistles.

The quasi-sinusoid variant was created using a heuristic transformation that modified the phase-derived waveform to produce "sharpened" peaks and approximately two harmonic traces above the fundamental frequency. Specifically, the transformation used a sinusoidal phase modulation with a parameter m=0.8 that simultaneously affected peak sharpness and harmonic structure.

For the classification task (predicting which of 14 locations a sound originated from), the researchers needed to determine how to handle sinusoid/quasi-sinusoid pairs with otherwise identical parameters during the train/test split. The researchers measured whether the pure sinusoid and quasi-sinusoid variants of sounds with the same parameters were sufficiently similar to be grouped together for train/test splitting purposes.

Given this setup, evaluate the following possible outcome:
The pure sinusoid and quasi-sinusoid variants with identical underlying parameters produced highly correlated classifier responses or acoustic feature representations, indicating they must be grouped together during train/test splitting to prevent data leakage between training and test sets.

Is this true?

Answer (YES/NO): NO